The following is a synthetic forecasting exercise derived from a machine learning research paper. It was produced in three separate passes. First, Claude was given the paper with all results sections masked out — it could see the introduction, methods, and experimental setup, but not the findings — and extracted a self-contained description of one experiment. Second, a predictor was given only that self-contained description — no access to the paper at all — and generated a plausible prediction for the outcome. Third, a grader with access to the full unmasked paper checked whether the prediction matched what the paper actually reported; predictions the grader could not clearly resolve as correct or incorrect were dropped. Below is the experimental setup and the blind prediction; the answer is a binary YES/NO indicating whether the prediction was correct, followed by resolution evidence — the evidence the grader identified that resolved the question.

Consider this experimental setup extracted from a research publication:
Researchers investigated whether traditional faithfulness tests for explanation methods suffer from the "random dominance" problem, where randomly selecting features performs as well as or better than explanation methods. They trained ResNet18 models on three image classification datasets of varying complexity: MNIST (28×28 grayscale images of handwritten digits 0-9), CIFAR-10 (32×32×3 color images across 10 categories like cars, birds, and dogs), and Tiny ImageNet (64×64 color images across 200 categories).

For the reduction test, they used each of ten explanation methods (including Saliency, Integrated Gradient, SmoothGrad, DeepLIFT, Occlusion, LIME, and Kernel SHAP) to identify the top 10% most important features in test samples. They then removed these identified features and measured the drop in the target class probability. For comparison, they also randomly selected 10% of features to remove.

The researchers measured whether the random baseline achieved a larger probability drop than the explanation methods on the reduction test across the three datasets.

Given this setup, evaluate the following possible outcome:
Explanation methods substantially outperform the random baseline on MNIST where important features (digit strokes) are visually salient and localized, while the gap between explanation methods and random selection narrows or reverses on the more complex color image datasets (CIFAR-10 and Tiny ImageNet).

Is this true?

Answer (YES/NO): YES